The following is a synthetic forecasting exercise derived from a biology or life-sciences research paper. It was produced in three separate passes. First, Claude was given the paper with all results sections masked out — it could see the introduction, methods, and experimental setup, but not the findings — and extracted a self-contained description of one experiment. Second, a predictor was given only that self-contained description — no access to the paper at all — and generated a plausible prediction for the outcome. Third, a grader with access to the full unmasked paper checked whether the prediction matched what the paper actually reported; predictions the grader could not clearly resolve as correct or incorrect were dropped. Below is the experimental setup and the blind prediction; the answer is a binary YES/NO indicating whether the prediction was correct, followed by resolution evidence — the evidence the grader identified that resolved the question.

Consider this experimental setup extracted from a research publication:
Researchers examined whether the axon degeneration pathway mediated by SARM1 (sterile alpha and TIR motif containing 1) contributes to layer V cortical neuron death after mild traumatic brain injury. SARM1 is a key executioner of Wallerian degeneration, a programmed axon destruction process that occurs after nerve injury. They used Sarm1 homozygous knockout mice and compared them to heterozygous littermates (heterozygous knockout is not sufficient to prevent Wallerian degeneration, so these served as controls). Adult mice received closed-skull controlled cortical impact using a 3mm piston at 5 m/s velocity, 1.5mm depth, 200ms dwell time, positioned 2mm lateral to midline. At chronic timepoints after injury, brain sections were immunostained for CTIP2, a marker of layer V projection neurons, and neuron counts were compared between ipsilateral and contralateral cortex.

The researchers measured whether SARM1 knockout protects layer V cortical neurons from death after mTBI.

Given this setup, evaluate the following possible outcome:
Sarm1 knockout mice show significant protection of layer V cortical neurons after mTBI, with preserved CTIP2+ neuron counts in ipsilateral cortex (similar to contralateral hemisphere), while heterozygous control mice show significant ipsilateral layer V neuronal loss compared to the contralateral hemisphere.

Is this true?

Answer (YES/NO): NO